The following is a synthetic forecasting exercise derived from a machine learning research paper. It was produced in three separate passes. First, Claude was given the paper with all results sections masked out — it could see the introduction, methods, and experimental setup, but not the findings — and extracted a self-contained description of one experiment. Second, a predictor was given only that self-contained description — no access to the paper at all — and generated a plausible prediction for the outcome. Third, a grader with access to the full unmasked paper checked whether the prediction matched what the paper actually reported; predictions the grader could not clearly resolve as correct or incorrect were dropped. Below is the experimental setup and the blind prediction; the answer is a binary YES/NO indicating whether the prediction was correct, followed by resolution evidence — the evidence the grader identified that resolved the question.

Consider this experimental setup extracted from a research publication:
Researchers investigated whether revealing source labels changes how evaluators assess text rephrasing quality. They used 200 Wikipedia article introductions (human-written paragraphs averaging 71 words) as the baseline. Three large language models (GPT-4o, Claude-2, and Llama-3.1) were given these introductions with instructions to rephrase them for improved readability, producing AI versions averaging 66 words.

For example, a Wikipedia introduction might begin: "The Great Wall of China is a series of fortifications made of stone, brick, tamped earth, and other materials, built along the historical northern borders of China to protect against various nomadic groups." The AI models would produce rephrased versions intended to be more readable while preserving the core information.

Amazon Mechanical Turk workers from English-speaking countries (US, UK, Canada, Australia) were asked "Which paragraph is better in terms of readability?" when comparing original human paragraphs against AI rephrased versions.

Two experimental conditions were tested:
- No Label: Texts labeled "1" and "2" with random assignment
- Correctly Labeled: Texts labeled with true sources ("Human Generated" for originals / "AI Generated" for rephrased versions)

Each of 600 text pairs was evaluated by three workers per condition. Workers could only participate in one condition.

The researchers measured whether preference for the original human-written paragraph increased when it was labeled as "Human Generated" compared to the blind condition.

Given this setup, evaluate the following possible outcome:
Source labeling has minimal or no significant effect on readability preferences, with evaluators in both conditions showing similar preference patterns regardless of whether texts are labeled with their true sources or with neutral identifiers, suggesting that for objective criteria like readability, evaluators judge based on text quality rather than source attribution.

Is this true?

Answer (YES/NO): NO